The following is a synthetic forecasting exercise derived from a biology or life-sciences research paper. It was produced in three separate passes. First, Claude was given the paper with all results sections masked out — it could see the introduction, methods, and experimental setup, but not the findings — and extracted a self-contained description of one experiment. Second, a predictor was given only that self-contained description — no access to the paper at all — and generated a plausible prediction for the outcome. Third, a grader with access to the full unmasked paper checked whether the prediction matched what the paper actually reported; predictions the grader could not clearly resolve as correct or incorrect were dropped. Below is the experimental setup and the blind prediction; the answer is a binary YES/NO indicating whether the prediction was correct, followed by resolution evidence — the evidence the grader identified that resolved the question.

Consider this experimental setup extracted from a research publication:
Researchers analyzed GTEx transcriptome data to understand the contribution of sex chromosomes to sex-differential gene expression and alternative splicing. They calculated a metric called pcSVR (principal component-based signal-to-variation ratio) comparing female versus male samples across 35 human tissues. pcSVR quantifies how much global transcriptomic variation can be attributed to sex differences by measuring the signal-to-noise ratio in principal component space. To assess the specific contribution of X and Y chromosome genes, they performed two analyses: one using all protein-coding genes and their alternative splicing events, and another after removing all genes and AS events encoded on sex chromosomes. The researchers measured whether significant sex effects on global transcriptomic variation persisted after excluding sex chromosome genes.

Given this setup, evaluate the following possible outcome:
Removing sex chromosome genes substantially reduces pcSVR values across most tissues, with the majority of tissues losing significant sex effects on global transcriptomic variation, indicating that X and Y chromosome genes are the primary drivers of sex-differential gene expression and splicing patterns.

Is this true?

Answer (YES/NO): NO